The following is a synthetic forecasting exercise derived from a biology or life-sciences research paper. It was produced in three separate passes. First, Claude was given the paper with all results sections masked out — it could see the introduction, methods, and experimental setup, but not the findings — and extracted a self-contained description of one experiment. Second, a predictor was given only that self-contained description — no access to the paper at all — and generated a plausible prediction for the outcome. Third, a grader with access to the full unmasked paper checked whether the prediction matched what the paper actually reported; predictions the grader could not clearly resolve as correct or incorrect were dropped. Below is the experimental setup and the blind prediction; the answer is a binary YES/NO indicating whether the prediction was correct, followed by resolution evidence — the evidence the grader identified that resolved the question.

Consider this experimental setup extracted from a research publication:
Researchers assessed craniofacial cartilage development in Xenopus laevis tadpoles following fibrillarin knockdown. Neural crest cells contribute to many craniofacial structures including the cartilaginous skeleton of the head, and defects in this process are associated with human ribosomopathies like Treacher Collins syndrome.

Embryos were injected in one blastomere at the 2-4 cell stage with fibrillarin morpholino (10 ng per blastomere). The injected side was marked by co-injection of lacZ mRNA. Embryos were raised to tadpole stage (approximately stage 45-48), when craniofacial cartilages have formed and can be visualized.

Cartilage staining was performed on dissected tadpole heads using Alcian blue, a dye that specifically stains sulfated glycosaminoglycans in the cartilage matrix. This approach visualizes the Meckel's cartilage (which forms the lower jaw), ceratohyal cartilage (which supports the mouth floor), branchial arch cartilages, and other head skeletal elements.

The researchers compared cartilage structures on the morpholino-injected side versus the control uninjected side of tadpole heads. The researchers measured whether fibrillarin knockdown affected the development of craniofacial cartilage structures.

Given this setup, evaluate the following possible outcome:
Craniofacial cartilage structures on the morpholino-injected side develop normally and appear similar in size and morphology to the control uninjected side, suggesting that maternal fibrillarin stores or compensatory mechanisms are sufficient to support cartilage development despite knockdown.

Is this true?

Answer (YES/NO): NO